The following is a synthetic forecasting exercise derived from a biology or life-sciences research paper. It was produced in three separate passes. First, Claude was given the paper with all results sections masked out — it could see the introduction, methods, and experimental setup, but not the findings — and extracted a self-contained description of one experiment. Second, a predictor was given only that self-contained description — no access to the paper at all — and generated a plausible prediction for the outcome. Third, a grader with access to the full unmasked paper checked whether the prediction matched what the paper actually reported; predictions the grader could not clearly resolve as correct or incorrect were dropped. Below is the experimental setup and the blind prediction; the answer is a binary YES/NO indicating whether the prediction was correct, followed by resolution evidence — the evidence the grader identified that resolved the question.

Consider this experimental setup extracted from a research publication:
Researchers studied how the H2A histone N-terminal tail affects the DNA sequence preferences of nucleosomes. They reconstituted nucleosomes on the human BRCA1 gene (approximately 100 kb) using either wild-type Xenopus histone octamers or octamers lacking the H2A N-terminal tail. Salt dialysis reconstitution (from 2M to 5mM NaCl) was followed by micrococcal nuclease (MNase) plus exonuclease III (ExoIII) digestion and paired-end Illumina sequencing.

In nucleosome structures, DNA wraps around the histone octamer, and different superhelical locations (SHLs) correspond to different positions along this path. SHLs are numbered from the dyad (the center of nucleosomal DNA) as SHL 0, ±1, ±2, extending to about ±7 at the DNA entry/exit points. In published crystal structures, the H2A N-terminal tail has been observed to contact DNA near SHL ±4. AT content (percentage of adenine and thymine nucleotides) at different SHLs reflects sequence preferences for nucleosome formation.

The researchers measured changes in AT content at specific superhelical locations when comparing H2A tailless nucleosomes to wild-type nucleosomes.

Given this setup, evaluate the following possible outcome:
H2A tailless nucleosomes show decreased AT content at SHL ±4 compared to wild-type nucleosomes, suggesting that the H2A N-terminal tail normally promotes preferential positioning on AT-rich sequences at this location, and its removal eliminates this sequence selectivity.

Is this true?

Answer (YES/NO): YES